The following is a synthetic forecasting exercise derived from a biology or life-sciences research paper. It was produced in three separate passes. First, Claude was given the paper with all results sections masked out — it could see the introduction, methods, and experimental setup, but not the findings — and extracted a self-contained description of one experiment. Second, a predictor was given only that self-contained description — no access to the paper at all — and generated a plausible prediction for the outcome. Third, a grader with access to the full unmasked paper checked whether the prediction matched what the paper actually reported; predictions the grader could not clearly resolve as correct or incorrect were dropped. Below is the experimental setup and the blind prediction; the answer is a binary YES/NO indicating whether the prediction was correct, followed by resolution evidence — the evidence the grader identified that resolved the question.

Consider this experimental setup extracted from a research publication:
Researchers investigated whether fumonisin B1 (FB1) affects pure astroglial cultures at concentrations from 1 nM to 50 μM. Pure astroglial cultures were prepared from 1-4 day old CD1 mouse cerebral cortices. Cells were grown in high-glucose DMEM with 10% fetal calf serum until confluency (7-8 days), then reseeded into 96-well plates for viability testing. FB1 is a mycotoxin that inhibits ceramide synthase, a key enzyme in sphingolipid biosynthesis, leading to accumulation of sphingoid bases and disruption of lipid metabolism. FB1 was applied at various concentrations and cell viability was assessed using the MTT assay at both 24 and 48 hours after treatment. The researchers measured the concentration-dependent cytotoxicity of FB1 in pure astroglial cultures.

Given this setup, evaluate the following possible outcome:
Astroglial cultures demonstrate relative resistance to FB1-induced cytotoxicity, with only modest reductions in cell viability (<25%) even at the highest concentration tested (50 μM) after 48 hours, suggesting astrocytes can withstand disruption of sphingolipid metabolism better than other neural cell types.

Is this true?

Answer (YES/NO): NO